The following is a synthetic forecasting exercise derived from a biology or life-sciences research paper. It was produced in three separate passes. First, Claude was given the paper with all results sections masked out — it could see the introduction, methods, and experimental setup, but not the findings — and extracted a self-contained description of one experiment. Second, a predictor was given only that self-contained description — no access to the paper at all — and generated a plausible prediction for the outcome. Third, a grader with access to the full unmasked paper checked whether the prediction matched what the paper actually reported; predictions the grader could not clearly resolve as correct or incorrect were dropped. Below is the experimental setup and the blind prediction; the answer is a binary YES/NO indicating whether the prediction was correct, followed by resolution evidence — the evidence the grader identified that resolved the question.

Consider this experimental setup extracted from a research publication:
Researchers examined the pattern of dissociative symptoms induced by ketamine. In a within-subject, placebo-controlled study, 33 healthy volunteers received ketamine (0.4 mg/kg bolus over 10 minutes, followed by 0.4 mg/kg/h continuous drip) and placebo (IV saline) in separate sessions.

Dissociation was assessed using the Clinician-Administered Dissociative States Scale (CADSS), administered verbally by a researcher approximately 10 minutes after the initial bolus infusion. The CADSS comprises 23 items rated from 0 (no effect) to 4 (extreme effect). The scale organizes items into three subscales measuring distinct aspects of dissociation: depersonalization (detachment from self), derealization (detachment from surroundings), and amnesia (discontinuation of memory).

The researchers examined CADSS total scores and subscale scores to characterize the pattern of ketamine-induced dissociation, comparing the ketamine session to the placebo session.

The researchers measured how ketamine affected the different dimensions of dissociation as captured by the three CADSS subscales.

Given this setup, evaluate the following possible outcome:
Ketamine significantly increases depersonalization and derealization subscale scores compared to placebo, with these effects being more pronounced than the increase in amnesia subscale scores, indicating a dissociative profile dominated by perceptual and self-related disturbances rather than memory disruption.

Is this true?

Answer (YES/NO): NO